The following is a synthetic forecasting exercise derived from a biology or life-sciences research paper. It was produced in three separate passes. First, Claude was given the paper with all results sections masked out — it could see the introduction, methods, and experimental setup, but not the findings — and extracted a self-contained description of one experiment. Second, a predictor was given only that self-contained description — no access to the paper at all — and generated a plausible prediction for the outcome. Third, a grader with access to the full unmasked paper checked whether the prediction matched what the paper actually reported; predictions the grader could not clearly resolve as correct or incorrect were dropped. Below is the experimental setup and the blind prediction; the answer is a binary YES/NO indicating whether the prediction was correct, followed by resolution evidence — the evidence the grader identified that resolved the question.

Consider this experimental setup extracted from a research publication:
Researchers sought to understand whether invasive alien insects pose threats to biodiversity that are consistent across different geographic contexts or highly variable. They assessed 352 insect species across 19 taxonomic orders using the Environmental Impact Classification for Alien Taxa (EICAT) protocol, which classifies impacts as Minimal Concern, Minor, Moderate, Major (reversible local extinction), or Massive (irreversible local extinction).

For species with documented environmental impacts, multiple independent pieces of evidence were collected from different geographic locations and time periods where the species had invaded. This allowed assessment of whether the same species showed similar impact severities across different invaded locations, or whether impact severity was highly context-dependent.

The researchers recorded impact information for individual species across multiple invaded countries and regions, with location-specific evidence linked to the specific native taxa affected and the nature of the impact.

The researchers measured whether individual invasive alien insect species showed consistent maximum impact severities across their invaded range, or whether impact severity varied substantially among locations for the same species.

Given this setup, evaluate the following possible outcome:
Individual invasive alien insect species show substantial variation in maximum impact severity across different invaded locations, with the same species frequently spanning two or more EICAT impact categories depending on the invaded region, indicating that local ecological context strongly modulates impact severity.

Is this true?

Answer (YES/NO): YES